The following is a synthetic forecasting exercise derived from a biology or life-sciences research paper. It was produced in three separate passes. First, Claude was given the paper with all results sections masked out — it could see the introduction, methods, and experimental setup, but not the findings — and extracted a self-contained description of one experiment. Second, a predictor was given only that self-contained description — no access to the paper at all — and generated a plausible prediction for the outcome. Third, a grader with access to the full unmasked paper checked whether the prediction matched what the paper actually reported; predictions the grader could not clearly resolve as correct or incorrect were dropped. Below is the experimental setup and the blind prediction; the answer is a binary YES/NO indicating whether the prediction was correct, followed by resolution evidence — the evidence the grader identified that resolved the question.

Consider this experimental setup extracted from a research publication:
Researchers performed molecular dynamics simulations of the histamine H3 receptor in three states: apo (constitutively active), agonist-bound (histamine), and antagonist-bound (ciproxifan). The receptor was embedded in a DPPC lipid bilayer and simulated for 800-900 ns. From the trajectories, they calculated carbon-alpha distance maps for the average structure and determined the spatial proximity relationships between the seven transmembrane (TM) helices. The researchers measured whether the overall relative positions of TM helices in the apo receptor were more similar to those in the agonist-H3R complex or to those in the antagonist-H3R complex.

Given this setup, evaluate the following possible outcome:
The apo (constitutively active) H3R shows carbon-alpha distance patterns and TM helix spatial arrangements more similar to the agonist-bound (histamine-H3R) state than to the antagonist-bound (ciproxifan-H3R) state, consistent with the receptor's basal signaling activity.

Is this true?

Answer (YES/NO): YES